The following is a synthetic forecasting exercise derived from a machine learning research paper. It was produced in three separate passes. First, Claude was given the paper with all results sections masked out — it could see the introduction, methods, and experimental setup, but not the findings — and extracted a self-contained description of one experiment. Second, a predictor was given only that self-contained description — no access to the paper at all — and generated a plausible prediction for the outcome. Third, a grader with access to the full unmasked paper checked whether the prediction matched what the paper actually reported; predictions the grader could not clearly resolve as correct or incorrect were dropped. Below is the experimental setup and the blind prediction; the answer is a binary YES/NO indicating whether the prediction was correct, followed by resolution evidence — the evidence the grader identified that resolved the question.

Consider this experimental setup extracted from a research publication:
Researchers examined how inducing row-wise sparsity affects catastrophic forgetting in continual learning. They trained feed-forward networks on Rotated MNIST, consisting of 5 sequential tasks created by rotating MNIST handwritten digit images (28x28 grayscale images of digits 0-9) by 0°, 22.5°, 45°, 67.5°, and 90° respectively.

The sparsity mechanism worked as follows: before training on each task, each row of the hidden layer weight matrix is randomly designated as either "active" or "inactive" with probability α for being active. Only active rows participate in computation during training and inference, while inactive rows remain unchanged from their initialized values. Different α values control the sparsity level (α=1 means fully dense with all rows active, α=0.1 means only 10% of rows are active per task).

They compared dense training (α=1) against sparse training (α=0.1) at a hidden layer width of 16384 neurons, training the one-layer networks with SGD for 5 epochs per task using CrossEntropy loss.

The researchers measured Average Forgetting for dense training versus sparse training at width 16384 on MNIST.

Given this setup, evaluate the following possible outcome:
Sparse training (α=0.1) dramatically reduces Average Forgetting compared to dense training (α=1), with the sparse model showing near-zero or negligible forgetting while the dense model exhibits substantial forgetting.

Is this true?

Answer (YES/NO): YES